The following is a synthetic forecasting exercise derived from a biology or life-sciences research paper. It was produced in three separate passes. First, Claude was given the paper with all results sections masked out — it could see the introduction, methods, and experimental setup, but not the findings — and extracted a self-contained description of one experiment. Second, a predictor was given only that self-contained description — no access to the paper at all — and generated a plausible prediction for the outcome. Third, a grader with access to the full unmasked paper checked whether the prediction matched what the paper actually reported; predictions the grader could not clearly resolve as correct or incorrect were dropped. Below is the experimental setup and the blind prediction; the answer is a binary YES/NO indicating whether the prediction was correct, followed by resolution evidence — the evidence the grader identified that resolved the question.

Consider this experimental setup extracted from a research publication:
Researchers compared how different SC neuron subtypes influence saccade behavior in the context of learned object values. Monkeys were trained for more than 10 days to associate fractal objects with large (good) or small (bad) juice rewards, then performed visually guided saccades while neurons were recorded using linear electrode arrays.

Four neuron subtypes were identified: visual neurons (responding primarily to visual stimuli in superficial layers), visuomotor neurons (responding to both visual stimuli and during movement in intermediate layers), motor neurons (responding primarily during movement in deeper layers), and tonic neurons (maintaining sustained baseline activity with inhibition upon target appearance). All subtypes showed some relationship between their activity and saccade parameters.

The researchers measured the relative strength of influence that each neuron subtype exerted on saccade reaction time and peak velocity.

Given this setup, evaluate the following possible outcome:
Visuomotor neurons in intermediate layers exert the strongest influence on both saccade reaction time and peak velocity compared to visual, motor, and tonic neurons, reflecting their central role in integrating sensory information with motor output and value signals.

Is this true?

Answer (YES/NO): NO